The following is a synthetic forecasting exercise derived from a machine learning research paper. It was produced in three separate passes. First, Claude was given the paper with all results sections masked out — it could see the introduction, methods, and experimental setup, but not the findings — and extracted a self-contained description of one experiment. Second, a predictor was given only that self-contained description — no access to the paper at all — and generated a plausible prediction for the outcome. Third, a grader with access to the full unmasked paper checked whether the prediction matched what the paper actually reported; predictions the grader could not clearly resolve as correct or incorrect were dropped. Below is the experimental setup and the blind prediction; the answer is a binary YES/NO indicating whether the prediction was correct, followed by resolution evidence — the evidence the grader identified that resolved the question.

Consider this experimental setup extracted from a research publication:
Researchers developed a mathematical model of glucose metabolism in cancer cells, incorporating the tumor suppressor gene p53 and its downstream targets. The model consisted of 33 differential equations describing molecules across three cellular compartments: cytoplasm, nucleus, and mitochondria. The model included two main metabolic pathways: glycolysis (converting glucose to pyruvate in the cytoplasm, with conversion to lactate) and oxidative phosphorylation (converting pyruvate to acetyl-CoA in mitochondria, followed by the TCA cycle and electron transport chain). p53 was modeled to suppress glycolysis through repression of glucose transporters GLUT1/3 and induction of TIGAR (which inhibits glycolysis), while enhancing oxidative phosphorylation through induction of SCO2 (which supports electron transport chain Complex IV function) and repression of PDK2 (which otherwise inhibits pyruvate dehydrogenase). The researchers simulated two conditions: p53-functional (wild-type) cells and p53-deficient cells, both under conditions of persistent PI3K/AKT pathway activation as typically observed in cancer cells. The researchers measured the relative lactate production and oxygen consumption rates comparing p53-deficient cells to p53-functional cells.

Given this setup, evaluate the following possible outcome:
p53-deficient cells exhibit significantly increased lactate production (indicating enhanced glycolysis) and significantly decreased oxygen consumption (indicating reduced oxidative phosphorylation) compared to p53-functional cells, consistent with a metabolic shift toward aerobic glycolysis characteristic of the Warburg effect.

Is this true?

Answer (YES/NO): YES